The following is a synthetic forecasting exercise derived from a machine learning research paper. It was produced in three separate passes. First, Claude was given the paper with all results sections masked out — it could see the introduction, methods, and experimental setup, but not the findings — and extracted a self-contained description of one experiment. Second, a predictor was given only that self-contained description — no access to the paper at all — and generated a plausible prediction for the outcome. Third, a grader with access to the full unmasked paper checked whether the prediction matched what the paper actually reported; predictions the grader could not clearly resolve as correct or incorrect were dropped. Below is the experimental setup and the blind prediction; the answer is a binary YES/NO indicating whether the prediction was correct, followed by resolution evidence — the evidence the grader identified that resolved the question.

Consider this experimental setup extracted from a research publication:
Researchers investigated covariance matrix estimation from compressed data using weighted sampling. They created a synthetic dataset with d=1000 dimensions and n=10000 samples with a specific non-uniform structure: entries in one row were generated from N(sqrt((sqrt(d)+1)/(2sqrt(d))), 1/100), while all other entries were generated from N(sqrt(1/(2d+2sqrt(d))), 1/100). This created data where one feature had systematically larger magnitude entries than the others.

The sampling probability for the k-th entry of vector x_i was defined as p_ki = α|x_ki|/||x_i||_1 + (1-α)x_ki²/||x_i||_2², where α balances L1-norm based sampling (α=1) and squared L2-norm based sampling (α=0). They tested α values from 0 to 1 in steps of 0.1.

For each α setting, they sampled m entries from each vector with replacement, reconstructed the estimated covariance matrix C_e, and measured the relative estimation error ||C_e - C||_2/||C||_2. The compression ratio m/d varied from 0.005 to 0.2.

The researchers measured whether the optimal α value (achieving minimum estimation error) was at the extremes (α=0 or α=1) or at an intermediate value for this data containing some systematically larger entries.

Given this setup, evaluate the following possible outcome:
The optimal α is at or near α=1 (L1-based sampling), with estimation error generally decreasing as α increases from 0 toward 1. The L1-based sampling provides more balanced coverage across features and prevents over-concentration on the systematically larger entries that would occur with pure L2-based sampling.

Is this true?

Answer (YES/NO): NO